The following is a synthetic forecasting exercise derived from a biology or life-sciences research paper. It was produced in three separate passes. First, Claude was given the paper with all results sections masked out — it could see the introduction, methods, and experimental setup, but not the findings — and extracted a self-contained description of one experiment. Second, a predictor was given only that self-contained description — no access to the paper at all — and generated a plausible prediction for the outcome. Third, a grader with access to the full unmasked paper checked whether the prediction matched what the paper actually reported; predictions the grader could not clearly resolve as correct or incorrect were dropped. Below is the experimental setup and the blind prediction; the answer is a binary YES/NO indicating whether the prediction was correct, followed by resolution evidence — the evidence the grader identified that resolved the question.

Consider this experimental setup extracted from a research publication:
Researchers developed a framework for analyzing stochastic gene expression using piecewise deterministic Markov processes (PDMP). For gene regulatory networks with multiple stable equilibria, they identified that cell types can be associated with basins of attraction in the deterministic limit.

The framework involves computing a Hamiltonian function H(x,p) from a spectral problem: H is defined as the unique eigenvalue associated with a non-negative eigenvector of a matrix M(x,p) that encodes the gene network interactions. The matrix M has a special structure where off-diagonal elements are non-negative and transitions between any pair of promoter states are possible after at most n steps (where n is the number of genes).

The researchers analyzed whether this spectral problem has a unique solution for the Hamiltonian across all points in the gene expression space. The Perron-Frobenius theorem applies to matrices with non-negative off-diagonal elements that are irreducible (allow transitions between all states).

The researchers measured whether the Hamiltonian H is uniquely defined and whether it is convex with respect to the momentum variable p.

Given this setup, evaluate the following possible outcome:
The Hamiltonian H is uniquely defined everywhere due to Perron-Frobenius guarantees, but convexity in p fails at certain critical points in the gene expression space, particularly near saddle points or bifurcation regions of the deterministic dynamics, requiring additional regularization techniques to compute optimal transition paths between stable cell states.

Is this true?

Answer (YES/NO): NO